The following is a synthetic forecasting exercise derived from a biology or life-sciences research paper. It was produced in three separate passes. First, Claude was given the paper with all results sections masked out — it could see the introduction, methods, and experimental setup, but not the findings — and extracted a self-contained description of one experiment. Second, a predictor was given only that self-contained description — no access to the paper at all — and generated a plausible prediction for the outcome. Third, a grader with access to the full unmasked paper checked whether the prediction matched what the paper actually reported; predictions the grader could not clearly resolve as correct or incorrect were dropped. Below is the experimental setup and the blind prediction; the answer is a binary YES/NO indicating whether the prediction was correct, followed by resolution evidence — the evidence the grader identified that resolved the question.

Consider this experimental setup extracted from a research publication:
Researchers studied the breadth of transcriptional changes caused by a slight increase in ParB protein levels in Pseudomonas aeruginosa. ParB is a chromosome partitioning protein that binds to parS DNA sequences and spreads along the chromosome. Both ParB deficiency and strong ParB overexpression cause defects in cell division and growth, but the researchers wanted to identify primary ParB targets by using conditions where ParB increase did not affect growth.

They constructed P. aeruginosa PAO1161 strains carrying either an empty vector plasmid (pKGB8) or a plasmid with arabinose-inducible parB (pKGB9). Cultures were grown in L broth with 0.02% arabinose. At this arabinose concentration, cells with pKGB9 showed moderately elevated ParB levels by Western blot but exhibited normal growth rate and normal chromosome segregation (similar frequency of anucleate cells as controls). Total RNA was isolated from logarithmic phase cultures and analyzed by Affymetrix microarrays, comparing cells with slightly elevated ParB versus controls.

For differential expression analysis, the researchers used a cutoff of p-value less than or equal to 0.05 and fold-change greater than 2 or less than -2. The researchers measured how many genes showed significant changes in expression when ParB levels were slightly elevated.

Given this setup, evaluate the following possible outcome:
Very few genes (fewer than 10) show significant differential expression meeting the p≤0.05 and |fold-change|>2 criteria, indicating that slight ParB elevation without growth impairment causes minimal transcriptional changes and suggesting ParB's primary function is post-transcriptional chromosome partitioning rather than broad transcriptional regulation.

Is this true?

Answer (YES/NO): NO